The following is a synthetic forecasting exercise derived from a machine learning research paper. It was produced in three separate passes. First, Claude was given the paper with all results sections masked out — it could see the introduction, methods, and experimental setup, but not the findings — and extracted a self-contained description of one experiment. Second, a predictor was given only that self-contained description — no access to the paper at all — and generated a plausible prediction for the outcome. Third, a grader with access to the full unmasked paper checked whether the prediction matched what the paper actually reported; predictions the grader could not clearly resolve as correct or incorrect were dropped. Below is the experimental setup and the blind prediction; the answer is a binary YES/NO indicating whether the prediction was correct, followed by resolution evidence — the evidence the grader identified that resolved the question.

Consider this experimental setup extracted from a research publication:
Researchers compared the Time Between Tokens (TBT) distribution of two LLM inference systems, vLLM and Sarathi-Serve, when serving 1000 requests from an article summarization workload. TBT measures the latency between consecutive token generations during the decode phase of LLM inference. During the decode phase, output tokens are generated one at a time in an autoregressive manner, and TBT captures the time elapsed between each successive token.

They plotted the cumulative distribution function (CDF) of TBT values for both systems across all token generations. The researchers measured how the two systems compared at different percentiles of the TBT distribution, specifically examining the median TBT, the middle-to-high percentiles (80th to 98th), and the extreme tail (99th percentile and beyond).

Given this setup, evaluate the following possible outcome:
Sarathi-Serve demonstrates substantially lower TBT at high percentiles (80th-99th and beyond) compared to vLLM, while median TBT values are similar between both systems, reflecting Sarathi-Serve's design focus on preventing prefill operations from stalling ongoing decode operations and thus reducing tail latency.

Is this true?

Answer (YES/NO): NO